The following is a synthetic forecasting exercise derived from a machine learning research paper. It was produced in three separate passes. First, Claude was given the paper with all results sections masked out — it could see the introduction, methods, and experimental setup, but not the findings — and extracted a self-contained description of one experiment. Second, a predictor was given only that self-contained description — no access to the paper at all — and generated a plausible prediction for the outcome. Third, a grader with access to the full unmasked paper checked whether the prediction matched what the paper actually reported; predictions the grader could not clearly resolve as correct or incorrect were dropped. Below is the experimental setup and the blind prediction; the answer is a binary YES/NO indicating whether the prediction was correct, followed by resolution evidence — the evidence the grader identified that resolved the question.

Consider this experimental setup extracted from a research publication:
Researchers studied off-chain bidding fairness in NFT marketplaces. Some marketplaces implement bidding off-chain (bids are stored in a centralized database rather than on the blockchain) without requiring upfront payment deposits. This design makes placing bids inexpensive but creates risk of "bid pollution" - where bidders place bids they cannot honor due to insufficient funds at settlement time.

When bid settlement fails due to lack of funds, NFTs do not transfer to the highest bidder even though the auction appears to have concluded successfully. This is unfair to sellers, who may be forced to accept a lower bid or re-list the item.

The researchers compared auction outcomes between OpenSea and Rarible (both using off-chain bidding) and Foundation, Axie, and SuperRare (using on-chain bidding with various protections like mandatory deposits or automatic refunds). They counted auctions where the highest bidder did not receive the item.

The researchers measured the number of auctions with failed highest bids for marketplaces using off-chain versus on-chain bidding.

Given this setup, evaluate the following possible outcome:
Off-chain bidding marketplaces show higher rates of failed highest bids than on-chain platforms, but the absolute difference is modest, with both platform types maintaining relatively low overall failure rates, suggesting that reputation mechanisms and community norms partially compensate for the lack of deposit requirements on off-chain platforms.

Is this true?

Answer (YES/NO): NO